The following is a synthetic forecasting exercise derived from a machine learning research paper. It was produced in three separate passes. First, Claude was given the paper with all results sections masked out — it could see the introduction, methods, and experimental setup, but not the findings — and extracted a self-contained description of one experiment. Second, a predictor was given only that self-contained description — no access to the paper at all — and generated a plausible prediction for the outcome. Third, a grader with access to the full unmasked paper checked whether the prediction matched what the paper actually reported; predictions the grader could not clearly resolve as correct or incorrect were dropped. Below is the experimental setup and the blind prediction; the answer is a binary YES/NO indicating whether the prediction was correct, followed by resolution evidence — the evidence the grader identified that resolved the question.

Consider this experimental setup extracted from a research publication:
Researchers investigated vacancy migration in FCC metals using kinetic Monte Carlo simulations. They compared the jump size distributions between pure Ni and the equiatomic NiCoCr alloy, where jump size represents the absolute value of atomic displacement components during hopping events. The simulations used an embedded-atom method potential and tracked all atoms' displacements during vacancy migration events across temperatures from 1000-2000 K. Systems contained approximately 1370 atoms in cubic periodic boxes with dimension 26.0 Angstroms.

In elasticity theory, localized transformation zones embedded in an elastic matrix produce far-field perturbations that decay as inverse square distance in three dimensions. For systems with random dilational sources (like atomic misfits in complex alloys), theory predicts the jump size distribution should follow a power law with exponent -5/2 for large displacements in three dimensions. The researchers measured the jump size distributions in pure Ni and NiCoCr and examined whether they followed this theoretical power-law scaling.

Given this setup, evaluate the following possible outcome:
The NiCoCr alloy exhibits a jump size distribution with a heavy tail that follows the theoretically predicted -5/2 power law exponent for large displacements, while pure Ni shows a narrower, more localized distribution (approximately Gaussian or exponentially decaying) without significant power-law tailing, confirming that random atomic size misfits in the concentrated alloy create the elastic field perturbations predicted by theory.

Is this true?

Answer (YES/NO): NO